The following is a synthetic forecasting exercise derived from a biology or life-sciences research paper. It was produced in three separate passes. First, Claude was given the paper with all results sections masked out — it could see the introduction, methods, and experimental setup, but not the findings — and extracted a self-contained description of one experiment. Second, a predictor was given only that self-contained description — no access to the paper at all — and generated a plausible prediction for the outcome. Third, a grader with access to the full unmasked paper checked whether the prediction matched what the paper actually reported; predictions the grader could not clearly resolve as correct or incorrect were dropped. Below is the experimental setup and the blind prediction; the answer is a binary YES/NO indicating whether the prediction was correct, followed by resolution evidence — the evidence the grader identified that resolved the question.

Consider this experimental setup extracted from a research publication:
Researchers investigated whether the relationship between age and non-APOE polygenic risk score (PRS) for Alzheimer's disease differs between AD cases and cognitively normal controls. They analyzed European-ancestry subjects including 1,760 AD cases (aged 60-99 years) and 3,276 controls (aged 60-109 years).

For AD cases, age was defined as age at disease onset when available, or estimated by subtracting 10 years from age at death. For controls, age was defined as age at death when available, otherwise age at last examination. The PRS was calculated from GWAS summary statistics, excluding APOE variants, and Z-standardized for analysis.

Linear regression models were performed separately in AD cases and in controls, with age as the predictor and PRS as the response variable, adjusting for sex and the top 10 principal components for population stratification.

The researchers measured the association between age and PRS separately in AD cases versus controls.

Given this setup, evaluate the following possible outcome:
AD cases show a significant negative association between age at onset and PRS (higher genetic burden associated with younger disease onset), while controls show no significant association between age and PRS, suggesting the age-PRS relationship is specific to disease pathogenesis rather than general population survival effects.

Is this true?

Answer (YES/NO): NO